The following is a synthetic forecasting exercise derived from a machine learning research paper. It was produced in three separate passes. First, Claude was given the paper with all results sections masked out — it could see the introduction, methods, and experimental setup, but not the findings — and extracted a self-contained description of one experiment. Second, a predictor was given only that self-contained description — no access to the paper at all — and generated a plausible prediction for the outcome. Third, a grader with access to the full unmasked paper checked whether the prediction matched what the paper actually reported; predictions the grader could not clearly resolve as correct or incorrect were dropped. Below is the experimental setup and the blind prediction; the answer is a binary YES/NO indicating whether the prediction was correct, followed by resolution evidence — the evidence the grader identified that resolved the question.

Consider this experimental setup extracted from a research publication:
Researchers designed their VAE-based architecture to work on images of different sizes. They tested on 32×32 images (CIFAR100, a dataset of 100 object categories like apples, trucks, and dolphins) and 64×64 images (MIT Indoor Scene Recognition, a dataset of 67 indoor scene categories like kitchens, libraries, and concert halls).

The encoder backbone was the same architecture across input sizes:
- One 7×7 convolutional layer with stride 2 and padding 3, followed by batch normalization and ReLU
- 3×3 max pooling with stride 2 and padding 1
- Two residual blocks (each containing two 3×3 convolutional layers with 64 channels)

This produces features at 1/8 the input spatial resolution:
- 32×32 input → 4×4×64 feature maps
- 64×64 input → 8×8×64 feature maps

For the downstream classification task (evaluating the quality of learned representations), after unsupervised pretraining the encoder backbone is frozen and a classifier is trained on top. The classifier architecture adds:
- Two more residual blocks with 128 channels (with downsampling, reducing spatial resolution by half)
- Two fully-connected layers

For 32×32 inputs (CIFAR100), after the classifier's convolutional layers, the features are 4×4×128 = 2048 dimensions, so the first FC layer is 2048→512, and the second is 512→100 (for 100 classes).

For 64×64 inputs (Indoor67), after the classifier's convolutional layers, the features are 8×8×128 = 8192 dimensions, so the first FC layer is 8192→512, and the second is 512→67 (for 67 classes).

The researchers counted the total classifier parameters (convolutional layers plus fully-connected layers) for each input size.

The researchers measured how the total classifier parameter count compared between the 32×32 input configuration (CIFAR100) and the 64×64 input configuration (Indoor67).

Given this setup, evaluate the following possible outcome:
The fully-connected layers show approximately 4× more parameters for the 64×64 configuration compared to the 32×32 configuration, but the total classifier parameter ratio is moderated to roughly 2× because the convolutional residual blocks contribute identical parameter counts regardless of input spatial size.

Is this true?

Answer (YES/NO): NO